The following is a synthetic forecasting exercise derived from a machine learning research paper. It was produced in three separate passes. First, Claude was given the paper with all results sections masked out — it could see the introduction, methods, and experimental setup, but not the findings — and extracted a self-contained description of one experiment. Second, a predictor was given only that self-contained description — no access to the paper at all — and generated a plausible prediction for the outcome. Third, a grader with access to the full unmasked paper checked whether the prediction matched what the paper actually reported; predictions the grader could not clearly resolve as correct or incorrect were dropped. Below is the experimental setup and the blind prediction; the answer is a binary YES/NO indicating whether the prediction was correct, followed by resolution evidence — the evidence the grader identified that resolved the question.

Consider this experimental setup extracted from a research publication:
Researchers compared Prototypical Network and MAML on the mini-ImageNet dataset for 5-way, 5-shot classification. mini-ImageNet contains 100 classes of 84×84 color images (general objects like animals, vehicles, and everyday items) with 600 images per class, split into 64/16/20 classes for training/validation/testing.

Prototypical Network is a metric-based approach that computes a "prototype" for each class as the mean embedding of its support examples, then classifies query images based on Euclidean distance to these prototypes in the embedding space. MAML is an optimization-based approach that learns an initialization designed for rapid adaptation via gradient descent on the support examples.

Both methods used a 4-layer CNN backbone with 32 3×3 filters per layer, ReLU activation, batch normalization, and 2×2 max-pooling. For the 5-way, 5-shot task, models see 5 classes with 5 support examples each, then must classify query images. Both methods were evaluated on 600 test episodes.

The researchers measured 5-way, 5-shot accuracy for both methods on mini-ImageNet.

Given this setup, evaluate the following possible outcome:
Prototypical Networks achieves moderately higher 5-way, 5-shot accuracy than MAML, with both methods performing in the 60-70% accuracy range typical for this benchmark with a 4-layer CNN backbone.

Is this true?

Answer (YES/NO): YES